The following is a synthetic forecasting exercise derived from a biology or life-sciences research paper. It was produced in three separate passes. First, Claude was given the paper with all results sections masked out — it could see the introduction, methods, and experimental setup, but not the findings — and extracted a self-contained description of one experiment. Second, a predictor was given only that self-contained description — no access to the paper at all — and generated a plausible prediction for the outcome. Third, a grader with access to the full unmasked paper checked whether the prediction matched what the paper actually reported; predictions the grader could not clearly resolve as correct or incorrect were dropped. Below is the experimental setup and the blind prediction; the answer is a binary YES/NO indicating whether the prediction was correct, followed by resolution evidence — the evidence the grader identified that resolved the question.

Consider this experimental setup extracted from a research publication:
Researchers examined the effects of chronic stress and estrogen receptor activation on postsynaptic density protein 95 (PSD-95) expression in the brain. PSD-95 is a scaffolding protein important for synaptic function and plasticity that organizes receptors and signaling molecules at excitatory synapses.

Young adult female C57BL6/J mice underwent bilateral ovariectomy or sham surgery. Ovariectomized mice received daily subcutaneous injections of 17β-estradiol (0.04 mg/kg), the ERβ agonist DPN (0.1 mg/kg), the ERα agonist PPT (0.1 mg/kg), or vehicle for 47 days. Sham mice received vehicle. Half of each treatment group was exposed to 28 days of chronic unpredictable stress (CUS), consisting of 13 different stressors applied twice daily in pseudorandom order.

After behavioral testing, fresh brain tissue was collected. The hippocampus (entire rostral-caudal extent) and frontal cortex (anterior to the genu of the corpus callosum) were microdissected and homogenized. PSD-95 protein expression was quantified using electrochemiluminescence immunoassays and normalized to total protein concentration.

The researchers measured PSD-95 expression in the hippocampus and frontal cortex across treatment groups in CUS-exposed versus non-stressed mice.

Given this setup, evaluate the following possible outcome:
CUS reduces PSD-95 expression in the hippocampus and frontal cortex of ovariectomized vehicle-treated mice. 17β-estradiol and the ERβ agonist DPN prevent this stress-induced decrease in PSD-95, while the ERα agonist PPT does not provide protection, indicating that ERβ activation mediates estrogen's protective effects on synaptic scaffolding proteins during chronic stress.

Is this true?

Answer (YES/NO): NO